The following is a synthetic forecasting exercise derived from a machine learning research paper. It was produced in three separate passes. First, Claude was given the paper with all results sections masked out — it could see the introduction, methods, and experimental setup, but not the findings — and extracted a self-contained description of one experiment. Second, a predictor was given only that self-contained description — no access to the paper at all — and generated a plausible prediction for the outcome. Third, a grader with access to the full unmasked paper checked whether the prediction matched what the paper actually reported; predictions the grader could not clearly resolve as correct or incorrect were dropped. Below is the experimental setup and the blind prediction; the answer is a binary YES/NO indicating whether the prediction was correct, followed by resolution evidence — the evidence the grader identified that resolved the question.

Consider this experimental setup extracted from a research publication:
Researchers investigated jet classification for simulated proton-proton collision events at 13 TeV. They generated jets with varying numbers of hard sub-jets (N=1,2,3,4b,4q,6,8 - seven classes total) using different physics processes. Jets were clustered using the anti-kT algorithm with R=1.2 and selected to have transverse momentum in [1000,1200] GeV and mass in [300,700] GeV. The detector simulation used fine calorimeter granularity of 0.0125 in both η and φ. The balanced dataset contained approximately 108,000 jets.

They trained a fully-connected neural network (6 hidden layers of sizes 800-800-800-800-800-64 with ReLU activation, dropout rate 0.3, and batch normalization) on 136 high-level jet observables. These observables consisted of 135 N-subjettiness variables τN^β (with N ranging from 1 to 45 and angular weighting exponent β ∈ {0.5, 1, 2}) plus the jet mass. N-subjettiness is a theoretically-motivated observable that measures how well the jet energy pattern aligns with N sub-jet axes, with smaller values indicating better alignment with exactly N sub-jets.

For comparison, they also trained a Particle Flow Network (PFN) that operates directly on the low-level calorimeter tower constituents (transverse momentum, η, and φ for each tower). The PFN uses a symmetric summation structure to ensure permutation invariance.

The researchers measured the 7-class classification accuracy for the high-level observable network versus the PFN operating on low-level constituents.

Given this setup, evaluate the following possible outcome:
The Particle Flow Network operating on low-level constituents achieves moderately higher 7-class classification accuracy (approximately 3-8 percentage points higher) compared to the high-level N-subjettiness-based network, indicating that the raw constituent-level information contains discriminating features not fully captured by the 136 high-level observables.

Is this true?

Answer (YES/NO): NO